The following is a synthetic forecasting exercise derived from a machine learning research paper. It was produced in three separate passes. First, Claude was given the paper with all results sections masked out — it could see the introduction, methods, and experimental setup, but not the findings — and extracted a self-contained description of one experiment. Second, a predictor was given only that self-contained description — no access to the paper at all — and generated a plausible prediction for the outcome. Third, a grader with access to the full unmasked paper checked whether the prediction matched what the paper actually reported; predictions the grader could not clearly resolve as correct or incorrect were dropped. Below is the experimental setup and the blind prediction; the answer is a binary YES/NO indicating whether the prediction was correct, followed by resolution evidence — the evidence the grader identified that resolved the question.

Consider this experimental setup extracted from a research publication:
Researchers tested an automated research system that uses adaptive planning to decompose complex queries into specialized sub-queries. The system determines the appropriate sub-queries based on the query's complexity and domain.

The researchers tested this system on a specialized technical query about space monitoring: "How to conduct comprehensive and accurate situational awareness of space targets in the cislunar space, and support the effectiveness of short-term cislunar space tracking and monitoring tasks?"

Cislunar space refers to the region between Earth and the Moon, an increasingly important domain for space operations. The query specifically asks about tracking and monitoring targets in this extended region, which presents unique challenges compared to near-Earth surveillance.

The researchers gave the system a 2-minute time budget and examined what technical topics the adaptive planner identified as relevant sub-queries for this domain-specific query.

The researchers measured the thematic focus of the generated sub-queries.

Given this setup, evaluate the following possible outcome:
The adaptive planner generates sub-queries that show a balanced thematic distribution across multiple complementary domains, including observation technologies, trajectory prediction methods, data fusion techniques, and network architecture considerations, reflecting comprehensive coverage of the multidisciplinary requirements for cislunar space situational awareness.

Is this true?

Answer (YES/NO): NO